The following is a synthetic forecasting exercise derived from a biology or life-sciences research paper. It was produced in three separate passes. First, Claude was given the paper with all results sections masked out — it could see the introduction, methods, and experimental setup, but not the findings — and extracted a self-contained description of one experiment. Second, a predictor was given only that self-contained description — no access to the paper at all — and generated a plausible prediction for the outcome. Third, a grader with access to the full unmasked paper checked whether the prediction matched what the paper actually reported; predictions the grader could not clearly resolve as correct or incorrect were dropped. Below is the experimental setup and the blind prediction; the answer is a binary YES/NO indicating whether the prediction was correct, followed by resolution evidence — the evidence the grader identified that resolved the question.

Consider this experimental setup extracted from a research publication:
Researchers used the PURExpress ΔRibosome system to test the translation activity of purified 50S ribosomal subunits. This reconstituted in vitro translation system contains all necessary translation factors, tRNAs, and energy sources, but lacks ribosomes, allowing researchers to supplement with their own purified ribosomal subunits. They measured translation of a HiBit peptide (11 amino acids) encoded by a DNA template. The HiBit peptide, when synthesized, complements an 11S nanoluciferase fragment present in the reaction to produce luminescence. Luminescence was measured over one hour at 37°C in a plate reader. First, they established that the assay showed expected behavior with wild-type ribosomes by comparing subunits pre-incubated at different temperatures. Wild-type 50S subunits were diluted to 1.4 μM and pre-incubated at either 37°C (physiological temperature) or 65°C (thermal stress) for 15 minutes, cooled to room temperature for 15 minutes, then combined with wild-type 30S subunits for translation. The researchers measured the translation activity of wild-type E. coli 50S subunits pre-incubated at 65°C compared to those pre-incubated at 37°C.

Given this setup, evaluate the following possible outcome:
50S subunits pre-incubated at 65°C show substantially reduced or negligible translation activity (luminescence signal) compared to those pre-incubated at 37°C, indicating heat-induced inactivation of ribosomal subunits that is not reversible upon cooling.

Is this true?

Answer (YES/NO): NO